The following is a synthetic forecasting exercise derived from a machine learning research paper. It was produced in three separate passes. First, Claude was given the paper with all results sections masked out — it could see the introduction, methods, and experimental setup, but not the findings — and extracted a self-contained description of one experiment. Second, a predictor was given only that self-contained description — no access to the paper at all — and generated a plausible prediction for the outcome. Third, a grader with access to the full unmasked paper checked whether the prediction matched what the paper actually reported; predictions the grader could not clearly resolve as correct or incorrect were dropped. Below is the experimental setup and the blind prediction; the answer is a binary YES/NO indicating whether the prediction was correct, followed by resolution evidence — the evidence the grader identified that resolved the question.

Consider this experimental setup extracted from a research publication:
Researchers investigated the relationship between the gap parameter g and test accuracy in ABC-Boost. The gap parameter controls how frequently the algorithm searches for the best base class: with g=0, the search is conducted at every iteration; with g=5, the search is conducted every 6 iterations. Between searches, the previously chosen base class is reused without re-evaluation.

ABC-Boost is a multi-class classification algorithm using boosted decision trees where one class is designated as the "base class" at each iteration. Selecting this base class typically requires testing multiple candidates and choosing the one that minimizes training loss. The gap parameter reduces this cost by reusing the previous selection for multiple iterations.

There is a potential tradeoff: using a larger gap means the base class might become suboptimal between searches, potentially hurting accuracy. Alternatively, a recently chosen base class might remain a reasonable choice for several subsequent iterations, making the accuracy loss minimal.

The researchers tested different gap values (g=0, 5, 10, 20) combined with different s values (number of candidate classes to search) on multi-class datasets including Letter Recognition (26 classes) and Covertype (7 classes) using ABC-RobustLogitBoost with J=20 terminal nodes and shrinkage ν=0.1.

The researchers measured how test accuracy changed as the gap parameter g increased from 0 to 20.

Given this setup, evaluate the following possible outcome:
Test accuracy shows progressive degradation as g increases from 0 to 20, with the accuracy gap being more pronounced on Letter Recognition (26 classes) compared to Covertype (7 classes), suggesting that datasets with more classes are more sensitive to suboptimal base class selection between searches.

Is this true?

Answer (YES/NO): NO